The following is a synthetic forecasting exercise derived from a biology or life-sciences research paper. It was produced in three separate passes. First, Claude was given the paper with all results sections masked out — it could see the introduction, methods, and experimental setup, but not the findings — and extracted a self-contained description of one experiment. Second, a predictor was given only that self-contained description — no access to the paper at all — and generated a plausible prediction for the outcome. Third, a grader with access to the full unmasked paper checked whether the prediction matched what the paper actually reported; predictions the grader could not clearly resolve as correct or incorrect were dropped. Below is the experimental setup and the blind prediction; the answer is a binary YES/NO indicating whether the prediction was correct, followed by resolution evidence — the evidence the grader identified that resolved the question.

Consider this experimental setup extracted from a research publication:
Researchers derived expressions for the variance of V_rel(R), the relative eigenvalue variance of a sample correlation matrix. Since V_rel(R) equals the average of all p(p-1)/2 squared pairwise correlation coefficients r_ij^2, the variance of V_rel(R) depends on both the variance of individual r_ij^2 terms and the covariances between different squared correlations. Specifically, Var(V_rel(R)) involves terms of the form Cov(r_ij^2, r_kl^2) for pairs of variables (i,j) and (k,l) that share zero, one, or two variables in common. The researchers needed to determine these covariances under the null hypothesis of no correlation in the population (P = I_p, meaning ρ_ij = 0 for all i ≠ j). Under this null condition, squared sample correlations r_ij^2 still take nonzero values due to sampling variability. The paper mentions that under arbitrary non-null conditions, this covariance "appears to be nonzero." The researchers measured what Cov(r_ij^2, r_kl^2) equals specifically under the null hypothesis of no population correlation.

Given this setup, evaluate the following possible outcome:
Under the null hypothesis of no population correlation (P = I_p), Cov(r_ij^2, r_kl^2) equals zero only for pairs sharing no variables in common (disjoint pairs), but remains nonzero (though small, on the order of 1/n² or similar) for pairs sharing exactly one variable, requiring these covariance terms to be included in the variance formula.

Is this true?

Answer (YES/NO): NO